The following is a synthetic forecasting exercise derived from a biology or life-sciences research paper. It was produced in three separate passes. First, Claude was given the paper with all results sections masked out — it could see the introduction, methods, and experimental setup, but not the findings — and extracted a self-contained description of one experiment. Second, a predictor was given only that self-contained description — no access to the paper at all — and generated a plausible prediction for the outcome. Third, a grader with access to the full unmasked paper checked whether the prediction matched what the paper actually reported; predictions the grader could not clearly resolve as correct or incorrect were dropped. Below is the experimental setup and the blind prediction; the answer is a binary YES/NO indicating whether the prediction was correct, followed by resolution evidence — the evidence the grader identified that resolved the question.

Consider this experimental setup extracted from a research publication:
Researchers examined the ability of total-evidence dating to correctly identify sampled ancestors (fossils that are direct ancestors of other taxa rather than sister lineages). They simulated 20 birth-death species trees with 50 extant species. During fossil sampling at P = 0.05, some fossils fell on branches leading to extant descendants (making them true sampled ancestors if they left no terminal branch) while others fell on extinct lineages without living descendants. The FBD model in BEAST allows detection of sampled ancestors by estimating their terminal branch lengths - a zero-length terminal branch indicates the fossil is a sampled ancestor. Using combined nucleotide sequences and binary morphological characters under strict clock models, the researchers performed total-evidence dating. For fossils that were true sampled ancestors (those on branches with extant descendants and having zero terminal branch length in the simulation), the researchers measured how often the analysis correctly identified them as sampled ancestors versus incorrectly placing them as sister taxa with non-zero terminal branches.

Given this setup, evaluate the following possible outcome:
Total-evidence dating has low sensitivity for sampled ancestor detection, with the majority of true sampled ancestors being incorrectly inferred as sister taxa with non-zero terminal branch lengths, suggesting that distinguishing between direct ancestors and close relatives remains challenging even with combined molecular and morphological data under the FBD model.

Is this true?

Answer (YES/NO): NO